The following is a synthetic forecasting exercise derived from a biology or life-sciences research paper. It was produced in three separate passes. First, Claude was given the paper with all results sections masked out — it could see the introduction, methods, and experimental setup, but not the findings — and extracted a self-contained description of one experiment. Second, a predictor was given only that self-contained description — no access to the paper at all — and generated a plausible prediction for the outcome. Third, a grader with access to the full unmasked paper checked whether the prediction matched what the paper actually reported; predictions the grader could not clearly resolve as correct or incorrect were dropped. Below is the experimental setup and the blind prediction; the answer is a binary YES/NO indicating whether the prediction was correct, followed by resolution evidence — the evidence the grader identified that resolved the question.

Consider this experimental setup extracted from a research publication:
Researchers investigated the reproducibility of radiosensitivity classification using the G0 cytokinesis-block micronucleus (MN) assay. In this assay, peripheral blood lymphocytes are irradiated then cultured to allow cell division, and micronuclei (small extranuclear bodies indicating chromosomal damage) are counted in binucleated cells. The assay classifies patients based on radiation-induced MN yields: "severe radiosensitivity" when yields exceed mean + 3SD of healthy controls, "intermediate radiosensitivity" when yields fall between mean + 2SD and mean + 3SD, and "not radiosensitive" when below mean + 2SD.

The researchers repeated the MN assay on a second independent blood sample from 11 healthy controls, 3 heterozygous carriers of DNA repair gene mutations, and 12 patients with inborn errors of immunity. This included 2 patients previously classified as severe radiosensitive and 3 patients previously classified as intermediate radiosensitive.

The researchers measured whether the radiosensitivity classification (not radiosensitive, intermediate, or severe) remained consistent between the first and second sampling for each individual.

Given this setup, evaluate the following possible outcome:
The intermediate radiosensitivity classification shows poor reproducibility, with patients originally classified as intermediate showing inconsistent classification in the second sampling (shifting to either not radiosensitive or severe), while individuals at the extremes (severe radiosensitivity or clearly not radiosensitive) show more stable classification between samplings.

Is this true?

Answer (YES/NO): YES